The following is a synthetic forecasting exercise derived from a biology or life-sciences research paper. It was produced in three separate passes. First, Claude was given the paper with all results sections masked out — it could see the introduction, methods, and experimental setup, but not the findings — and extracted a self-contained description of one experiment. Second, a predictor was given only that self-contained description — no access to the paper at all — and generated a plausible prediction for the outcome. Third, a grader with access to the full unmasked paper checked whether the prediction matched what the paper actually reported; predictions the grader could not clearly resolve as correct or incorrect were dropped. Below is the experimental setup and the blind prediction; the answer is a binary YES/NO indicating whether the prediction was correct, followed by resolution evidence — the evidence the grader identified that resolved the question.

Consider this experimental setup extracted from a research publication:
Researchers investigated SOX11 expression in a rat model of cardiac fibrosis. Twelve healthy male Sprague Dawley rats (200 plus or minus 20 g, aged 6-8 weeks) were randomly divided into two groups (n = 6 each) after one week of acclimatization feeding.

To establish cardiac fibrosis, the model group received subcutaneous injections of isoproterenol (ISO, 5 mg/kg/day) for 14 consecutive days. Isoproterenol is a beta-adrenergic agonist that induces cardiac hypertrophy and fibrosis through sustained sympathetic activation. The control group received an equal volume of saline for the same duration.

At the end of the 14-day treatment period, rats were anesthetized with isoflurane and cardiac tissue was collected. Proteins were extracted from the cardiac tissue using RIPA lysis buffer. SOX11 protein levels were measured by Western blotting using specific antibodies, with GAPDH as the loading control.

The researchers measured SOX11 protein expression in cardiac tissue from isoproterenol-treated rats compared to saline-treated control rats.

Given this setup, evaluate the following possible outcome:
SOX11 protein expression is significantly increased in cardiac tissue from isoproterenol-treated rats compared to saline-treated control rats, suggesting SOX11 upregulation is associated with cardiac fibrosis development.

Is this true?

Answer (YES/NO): YES